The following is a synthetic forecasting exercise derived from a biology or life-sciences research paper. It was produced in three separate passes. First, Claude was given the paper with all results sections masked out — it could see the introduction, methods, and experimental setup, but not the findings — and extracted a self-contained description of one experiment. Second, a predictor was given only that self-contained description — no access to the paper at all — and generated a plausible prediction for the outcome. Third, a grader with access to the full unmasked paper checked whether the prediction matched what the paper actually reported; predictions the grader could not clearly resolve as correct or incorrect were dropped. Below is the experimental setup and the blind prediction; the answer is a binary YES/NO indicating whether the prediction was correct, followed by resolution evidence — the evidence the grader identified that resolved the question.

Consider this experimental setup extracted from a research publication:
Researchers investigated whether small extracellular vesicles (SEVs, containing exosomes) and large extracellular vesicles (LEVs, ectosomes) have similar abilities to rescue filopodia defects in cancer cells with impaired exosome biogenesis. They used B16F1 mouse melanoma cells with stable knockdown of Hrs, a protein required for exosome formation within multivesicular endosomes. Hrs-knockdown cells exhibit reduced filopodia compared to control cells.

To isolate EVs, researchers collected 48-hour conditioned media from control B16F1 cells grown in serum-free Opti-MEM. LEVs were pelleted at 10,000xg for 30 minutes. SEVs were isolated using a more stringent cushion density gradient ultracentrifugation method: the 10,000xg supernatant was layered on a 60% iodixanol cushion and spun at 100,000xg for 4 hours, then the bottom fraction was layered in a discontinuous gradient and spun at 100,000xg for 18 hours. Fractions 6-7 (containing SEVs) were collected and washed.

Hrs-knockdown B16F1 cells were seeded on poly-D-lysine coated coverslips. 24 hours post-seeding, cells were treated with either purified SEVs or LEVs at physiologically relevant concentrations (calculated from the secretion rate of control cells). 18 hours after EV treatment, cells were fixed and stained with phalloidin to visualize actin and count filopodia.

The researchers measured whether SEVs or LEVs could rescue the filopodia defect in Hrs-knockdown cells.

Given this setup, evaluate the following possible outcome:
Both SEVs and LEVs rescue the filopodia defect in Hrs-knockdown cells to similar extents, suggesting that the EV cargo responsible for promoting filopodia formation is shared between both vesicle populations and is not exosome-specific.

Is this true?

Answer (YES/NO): NO